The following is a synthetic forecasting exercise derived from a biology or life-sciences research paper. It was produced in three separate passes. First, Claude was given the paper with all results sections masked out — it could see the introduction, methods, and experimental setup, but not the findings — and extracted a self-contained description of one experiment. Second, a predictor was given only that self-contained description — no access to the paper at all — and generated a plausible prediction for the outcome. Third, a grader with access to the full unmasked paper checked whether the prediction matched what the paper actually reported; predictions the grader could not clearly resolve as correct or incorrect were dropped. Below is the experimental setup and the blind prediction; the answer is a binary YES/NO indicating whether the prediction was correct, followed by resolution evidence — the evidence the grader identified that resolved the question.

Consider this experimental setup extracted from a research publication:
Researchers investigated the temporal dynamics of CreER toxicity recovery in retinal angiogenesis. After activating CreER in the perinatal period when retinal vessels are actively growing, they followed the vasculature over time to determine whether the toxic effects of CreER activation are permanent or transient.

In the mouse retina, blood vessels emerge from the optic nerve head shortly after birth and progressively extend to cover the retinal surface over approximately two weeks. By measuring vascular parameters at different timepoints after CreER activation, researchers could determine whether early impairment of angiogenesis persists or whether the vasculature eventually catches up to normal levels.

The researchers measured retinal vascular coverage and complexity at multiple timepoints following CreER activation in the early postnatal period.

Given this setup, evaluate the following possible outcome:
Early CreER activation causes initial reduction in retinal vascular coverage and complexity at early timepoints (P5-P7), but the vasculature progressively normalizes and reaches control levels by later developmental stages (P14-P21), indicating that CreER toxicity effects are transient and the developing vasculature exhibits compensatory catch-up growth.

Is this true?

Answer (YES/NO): YES